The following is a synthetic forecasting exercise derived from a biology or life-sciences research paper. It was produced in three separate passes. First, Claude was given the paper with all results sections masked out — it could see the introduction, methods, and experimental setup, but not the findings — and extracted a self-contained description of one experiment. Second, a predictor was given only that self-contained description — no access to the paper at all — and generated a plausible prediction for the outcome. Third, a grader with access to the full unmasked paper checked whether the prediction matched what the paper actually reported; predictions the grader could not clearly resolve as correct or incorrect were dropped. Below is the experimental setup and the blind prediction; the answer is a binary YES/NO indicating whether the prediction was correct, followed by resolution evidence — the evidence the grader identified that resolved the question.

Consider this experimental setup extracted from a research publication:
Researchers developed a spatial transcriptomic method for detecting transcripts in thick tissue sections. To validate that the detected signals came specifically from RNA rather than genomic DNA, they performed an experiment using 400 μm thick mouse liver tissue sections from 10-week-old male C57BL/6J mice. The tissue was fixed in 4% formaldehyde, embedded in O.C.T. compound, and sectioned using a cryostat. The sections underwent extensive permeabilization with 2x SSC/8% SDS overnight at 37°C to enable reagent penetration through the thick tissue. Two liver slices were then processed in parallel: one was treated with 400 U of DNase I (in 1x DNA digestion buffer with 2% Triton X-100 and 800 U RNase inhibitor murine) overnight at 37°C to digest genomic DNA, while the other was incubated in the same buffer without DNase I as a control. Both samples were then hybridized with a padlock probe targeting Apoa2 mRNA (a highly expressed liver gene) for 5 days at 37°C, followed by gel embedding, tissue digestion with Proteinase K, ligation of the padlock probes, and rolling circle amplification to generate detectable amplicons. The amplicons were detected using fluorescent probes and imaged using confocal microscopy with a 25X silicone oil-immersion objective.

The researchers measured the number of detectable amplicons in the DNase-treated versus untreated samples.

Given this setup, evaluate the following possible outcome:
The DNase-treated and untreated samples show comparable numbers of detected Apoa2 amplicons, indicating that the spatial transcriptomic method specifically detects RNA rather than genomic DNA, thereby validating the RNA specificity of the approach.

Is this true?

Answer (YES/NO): NO